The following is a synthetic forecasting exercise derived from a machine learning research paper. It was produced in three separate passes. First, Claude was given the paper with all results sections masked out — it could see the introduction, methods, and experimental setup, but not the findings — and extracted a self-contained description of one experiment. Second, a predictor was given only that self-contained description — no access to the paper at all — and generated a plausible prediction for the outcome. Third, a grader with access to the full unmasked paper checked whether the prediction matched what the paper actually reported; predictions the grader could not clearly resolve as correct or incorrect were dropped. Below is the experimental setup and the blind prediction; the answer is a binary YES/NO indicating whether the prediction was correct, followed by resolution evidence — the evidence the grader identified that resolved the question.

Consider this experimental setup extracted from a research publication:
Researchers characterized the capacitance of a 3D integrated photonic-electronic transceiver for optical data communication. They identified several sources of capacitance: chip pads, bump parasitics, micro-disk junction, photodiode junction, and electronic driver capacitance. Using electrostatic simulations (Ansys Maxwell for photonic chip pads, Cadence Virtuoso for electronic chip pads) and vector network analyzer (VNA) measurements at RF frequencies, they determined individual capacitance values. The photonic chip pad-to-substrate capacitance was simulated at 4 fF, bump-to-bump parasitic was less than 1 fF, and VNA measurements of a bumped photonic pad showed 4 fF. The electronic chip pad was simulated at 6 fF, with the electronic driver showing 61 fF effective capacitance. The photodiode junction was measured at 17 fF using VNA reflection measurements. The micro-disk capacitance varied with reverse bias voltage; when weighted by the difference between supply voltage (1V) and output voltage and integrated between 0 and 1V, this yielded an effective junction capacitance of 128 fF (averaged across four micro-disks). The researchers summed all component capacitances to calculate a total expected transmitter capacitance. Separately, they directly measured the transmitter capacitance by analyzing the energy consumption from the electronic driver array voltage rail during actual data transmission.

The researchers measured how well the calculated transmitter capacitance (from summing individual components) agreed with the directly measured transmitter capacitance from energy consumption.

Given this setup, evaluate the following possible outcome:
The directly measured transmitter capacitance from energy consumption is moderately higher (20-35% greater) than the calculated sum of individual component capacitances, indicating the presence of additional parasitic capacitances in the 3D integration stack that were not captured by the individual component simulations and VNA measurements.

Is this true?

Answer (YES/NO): NO